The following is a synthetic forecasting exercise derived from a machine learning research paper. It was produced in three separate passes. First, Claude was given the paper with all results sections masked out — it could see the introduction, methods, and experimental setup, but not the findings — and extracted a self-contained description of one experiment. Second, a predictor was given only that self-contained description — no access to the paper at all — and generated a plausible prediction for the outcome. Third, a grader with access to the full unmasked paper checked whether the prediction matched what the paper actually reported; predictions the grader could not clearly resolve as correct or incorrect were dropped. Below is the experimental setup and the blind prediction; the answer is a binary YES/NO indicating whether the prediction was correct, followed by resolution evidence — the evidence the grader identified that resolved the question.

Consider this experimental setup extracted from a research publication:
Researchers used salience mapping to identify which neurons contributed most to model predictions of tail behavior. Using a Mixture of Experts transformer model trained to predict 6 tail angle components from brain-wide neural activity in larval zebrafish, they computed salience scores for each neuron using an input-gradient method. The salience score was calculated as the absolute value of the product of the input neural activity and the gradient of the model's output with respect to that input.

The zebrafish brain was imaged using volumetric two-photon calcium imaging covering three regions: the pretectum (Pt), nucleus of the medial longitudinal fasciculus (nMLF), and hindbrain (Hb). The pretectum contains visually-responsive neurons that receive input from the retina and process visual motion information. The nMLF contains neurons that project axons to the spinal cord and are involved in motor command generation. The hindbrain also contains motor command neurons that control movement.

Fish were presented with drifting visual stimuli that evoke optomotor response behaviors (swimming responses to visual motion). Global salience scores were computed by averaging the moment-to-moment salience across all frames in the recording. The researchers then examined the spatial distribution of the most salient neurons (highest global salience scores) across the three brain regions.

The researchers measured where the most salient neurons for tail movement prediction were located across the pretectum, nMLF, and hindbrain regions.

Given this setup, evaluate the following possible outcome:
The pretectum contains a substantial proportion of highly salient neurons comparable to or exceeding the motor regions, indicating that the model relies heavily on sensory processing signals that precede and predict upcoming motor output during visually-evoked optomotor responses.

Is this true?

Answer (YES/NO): YES